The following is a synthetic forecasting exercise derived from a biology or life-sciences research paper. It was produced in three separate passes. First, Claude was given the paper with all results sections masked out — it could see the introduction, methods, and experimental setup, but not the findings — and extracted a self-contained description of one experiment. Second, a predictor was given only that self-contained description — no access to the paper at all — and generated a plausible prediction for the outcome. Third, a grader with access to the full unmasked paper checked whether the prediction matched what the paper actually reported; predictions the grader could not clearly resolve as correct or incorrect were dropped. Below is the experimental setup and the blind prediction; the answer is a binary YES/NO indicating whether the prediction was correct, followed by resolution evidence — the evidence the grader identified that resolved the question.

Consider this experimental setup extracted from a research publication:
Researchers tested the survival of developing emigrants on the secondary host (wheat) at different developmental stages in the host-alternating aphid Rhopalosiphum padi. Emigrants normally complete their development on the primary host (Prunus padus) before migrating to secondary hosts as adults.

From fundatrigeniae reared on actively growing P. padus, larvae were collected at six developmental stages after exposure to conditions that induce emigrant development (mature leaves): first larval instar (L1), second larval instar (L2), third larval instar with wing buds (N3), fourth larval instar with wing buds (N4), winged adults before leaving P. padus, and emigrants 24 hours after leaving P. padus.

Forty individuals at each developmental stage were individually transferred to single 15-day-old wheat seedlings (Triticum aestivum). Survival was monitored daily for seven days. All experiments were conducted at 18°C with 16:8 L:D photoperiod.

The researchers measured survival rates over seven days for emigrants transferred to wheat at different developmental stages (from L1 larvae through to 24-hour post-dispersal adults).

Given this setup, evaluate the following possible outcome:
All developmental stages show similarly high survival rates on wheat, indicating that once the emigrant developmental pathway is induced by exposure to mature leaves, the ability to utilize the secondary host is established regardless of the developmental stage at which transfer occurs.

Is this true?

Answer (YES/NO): NO